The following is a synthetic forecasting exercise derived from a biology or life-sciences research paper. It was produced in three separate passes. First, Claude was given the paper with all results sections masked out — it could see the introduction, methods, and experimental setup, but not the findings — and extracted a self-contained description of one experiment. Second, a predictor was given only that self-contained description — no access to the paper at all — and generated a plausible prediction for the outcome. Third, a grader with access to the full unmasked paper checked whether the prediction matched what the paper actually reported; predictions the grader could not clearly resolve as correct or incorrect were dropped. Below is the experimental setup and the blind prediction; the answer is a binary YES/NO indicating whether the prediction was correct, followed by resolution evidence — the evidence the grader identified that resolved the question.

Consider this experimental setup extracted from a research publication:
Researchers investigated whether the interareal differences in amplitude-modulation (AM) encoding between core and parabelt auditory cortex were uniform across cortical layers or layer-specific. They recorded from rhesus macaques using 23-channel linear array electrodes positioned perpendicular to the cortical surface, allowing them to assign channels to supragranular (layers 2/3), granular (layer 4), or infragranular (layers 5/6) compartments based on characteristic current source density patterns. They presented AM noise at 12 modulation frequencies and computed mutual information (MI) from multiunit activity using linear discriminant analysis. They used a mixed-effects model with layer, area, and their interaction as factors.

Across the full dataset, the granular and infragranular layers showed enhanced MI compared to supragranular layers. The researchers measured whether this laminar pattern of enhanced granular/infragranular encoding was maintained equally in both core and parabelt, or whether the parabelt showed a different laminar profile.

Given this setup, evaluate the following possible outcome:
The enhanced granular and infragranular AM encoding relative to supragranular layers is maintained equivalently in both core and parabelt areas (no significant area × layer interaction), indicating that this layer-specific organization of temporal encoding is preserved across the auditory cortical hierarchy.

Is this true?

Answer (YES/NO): NO